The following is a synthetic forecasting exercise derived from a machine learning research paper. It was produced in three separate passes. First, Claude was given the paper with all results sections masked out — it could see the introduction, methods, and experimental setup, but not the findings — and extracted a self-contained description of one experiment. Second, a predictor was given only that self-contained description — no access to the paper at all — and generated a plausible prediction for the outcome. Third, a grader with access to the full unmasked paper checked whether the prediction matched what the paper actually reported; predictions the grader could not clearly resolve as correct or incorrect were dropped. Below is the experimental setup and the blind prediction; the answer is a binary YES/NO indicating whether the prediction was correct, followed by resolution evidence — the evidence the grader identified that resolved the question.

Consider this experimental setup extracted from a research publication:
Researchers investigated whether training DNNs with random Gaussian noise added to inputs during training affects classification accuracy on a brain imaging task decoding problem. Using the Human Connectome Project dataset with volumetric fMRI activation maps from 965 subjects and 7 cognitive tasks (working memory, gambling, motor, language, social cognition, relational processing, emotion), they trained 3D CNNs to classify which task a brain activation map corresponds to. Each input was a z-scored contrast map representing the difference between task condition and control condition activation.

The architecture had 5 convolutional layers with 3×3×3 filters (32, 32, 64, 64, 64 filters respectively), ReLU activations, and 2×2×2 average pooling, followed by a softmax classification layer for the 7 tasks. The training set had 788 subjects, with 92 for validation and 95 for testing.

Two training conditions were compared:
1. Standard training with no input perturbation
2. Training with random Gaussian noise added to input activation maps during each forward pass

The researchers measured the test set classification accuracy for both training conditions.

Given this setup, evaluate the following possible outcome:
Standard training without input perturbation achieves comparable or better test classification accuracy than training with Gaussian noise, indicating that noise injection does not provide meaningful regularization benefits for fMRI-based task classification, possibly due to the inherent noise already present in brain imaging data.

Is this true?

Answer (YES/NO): YES